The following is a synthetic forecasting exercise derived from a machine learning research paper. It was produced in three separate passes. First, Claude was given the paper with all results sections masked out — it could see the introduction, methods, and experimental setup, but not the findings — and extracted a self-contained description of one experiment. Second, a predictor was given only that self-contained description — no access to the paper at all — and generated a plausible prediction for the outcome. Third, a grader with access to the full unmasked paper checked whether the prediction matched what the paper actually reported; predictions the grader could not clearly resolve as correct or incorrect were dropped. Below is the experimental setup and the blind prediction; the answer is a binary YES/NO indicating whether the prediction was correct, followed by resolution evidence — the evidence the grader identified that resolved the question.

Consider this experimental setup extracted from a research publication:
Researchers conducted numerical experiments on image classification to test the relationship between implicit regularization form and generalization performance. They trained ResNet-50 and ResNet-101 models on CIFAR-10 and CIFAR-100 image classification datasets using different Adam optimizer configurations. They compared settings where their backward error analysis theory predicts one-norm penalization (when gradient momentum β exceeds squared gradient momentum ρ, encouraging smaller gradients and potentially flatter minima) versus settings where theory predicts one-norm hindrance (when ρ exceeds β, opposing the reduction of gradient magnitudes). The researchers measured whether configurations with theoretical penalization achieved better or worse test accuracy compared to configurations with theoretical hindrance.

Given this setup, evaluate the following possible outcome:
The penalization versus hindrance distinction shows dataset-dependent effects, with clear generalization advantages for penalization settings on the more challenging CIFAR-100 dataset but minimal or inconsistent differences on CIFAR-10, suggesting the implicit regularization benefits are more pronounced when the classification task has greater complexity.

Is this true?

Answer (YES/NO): NO